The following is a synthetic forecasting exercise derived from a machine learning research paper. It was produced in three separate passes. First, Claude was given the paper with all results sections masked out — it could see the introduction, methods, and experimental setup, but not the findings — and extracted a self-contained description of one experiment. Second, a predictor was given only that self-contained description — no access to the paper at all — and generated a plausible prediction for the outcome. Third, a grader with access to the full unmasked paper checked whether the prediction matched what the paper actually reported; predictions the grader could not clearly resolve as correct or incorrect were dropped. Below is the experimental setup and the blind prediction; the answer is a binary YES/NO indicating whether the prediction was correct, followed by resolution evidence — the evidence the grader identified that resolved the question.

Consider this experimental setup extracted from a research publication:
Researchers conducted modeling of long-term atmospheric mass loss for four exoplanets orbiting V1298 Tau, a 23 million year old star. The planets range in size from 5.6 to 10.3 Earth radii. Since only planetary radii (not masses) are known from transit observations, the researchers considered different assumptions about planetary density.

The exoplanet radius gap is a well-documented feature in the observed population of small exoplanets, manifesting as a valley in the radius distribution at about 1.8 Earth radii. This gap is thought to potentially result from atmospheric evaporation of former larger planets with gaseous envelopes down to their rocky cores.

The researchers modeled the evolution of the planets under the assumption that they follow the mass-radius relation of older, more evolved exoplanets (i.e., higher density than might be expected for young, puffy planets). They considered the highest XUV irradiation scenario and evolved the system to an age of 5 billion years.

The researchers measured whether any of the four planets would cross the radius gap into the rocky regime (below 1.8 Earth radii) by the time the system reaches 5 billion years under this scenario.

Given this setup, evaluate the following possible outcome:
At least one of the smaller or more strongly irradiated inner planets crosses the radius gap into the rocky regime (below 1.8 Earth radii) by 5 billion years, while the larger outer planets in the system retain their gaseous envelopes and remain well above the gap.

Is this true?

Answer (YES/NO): NO